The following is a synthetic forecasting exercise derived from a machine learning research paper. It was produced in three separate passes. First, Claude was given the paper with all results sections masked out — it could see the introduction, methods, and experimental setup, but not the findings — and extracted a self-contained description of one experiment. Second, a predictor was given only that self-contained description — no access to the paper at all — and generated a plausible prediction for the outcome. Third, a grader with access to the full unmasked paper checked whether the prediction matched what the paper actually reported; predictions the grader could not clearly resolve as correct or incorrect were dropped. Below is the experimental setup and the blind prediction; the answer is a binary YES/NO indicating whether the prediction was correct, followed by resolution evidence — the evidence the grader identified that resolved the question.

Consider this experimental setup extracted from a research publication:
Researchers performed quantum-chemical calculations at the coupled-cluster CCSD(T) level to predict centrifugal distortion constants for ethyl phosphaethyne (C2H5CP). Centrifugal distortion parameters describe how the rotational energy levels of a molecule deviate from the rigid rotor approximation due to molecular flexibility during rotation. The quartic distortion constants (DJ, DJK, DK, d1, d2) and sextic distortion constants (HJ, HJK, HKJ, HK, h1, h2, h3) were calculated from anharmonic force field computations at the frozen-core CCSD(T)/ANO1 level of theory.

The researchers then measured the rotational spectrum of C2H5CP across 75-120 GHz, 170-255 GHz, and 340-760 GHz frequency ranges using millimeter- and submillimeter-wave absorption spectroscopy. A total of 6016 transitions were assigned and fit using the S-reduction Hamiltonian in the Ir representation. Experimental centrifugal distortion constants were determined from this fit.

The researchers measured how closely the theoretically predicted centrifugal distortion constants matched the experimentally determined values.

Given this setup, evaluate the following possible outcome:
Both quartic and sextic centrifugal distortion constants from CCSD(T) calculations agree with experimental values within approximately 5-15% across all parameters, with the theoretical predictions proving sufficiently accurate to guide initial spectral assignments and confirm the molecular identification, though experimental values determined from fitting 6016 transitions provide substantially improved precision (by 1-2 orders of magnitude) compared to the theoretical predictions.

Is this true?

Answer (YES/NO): NO